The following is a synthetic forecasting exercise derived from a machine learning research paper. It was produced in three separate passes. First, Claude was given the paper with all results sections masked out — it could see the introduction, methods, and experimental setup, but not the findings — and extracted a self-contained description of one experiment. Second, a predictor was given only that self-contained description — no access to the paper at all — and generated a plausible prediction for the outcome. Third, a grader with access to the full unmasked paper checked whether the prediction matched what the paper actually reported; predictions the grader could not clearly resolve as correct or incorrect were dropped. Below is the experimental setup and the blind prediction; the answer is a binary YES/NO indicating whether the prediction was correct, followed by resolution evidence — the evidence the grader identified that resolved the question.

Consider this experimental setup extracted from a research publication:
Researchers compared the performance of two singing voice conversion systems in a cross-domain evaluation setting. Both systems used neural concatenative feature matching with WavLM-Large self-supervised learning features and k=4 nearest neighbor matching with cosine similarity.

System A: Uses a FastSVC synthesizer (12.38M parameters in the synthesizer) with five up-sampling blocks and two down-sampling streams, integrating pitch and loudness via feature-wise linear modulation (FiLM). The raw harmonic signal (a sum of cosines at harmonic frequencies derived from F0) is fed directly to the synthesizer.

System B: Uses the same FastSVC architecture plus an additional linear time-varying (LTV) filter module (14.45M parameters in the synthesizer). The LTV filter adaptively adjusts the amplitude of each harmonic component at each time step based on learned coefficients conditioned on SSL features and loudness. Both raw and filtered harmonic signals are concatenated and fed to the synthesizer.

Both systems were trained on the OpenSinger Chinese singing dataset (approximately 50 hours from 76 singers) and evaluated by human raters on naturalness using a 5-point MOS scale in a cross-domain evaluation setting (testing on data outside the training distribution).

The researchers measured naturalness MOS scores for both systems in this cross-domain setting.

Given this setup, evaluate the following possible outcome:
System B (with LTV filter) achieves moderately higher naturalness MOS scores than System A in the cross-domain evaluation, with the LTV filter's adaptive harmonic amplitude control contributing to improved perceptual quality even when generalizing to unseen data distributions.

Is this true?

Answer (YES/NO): YES